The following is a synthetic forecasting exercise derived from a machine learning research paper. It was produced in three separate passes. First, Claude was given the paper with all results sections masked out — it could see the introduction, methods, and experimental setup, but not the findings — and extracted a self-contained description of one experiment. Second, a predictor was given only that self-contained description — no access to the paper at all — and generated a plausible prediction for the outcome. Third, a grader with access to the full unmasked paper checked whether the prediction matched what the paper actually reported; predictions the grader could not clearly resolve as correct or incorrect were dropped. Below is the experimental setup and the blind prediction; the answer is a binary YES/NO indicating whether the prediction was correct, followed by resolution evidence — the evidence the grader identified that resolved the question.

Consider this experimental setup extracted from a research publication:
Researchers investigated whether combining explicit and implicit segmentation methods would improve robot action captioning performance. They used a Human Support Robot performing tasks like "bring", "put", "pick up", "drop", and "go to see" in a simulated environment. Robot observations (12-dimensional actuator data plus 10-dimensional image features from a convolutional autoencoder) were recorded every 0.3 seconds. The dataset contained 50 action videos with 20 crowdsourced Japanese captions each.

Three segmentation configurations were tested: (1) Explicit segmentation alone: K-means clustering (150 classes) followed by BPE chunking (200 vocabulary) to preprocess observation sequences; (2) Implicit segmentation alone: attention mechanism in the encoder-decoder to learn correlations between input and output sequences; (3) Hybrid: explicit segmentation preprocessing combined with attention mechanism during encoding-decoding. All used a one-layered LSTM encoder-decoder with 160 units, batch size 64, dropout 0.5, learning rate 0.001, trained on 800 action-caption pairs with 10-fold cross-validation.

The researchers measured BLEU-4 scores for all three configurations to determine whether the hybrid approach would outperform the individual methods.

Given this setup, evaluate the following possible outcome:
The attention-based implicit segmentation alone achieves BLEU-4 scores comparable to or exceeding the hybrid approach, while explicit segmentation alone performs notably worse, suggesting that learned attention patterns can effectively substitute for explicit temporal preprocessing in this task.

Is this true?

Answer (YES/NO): NO